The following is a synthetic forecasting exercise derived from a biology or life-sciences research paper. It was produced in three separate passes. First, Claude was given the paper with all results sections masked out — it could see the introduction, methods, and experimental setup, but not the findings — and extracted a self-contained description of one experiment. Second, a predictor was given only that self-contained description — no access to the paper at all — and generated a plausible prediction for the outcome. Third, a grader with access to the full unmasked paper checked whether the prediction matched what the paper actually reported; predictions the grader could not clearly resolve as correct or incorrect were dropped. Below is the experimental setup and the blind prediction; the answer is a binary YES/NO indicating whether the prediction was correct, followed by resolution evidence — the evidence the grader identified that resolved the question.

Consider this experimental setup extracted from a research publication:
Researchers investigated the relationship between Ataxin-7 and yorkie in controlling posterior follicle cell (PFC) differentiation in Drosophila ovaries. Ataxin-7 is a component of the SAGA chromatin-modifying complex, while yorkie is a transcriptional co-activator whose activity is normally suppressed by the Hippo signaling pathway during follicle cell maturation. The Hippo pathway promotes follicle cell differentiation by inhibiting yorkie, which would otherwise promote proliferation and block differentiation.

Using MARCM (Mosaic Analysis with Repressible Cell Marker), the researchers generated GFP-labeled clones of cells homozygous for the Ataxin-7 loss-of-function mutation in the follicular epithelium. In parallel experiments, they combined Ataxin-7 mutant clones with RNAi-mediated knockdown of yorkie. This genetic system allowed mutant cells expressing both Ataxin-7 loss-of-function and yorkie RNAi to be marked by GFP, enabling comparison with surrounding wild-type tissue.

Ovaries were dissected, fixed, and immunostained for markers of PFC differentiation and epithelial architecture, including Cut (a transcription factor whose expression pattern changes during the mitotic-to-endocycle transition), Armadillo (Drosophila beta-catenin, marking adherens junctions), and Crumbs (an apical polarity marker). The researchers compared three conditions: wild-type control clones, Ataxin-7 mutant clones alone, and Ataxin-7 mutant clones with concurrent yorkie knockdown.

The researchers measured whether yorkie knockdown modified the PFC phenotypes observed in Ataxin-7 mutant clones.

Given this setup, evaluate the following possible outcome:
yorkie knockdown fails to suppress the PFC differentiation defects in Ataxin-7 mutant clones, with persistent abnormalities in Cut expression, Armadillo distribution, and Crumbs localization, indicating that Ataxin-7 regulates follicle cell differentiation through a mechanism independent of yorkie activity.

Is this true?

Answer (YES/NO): NO